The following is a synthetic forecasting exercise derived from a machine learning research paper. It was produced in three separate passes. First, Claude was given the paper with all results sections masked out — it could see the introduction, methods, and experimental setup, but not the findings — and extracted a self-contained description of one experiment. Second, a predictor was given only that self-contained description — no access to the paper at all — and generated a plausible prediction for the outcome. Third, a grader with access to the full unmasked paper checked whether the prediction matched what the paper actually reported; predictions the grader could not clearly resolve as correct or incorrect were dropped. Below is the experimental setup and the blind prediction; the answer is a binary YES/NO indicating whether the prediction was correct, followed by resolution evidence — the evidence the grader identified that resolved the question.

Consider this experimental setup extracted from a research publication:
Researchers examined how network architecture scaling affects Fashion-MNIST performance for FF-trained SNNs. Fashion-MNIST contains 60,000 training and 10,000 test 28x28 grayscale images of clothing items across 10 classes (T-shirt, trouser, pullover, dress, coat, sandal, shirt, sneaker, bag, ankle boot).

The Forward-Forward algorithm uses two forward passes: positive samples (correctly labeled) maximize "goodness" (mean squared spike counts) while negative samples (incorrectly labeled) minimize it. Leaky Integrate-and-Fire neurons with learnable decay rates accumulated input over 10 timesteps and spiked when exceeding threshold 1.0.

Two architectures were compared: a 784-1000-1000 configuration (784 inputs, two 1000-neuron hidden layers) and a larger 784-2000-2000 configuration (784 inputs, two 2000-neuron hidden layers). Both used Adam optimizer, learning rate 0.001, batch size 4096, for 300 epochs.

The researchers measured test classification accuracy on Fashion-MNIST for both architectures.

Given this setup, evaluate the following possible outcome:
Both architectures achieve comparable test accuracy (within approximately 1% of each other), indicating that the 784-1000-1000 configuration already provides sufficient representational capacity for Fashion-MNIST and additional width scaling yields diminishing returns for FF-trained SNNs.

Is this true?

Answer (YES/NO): YES